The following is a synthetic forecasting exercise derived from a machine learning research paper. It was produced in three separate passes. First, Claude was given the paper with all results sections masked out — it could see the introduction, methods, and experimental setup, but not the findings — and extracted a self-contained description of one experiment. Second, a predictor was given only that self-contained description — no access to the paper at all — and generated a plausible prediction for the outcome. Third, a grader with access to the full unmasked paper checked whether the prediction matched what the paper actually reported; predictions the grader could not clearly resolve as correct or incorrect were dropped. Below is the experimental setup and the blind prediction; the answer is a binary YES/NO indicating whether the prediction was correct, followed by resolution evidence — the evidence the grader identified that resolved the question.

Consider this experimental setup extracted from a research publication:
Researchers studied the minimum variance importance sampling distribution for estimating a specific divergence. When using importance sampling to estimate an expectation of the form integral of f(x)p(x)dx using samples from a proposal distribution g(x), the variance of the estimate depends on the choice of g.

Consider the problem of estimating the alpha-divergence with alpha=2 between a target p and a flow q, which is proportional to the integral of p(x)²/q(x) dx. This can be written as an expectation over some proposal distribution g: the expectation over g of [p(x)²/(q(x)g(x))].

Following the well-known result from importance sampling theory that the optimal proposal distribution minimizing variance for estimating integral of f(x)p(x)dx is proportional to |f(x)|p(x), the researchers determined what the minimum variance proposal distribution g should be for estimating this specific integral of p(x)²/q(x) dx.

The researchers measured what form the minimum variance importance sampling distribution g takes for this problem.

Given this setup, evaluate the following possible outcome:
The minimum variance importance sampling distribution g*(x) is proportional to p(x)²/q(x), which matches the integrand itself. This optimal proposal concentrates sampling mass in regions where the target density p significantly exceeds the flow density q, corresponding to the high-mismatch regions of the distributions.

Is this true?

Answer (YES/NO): YES